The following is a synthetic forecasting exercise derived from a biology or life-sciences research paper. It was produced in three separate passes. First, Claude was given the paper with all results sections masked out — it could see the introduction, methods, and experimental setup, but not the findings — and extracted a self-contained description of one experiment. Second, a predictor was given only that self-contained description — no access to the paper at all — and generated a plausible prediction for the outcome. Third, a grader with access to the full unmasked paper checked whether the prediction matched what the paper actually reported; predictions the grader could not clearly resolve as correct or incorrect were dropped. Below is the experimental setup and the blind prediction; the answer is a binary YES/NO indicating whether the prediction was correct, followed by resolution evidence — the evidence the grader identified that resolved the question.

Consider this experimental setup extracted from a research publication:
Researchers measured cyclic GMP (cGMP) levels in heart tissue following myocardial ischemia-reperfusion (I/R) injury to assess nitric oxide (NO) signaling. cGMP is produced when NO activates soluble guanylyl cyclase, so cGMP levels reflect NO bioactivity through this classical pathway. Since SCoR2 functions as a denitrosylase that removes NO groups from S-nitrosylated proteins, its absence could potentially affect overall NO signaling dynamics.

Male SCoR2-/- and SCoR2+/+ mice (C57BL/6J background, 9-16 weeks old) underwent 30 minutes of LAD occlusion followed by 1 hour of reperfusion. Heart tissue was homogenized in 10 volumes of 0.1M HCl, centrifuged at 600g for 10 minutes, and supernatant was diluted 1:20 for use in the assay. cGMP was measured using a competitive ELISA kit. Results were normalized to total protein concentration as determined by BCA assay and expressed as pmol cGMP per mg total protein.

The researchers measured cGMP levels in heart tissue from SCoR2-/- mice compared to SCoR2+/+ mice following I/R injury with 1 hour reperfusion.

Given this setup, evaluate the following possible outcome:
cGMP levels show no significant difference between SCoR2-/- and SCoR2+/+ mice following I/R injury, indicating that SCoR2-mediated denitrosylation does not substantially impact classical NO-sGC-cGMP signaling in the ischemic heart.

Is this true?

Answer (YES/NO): YES